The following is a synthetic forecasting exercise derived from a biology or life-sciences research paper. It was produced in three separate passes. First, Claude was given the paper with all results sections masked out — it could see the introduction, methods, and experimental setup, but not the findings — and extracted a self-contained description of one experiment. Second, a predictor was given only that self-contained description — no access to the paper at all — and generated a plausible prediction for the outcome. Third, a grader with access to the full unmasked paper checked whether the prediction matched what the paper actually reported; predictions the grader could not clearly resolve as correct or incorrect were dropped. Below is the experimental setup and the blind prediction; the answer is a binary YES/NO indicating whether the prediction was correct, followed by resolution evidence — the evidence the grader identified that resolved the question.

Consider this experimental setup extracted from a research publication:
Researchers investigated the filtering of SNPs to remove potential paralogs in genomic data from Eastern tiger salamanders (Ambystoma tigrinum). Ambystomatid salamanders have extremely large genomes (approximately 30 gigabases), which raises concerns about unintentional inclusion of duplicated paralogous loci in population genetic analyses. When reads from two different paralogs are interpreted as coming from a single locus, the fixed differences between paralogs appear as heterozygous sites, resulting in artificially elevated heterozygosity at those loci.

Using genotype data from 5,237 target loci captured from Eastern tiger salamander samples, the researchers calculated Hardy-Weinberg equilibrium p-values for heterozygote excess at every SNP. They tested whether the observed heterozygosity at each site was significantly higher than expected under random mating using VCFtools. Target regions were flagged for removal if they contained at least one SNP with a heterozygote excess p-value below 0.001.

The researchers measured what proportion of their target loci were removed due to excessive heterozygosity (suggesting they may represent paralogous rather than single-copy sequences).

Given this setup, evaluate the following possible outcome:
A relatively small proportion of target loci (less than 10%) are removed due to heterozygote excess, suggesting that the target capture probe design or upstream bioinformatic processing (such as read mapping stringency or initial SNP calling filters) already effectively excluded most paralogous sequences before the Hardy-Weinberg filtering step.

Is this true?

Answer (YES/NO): NO